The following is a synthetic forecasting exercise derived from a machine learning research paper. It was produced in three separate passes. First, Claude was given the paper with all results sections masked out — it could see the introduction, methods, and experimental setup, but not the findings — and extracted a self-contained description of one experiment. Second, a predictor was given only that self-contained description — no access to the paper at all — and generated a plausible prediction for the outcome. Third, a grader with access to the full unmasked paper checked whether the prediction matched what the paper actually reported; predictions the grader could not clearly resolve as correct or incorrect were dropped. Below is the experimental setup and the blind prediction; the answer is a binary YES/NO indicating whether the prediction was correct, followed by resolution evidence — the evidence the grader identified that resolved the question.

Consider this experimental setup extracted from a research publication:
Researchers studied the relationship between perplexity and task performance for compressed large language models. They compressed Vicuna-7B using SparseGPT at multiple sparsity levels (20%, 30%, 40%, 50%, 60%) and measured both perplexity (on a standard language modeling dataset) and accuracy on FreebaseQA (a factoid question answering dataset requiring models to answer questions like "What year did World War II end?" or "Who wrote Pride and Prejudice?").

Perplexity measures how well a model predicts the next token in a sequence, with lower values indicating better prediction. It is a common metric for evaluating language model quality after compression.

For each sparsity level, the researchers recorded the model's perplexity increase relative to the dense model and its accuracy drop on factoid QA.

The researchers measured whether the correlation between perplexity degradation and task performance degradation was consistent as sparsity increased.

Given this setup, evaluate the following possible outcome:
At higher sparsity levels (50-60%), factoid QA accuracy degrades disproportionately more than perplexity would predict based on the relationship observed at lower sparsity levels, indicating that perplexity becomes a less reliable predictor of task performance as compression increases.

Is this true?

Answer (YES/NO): NO